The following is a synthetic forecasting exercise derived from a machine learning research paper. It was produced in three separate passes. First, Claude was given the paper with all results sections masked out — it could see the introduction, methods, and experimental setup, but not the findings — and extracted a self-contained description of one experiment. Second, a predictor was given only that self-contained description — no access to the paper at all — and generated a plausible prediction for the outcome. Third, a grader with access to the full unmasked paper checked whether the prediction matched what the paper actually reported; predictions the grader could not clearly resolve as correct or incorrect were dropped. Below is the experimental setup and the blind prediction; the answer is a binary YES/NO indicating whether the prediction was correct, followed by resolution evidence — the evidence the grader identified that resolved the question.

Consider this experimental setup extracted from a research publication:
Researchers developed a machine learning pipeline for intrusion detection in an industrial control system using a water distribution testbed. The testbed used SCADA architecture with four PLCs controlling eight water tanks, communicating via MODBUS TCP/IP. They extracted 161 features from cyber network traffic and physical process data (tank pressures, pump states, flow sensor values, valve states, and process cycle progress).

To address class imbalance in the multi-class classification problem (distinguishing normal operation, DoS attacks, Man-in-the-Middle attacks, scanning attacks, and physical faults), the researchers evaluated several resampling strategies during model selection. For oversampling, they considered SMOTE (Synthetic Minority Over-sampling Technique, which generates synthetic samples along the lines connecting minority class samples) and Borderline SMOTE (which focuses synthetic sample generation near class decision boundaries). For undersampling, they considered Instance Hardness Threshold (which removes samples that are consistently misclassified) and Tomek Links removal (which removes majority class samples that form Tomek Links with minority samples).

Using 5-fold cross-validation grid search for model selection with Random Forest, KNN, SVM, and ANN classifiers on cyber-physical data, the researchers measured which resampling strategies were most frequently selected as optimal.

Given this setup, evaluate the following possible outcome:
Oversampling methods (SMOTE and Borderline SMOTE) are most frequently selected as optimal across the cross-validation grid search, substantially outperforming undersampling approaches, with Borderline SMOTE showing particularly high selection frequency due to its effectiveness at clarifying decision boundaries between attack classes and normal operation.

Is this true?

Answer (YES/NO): YES